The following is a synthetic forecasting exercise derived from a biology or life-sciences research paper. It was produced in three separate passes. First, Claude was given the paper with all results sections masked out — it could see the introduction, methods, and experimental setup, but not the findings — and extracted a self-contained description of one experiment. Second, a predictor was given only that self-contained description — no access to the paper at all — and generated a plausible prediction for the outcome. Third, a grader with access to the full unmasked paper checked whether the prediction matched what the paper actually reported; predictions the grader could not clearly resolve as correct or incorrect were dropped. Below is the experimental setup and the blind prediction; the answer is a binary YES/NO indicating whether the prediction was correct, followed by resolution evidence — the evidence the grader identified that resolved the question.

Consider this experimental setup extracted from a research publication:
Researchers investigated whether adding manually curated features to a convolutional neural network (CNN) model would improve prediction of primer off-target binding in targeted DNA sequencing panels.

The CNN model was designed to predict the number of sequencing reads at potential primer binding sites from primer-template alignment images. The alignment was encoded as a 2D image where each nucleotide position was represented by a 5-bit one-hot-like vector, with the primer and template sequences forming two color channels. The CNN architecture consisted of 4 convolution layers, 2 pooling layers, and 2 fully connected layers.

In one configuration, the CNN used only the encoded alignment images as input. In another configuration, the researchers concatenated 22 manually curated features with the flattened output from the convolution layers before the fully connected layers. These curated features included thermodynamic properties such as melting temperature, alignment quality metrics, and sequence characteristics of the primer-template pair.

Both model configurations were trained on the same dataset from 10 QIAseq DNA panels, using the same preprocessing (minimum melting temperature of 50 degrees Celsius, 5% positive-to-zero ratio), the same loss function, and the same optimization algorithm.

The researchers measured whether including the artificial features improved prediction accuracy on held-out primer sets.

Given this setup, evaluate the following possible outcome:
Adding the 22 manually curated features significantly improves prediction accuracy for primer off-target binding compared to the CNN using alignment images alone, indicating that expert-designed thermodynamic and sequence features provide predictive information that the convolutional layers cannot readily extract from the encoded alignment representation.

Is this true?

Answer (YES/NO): NO